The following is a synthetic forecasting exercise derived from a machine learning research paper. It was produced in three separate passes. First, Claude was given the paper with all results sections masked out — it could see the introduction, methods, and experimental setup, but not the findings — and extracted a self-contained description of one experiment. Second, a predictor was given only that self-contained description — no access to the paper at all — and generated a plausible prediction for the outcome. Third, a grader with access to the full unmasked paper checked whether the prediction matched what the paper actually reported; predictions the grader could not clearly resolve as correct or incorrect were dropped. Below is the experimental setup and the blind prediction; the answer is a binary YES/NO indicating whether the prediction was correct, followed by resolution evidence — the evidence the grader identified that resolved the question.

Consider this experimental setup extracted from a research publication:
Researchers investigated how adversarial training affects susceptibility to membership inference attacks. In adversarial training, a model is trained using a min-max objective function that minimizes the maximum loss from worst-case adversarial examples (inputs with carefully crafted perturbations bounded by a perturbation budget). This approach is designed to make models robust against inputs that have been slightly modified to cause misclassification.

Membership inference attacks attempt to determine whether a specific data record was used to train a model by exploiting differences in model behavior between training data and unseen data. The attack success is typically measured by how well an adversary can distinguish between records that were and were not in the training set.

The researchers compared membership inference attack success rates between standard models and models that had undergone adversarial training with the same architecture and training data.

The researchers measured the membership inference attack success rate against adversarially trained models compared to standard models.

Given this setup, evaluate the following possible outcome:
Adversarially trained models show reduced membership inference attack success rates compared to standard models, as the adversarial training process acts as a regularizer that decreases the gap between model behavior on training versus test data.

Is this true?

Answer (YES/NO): NO